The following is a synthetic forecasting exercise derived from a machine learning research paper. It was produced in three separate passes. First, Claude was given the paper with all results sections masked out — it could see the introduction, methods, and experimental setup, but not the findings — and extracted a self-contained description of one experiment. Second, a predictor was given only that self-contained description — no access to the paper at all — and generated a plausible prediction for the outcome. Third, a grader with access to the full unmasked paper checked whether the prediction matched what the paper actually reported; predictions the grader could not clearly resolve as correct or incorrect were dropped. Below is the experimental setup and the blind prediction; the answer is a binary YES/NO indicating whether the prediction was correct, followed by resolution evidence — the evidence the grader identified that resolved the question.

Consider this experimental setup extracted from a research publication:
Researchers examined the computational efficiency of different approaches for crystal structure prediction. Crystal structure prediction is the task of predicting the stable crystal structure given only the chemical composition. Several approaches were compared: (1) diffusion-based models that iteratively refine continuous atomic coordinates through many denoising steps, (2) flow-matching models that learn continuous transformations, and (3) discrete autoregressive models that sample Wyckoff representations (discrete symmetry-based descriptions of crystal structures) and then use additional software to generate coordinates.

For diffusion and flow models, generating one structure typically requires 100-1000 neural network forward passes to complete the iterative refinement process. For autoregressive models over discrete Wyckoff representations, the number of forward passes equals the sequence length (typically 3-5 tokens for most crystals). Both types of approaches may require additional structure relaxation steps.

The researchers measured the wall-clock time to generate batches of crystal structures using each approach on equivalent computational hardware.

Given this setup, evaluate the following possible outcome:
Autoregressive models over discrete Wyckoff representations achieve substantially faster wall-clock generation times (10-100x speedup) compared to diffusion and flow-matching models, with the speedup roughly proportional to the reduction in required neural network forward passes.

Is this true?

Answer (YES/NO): NO